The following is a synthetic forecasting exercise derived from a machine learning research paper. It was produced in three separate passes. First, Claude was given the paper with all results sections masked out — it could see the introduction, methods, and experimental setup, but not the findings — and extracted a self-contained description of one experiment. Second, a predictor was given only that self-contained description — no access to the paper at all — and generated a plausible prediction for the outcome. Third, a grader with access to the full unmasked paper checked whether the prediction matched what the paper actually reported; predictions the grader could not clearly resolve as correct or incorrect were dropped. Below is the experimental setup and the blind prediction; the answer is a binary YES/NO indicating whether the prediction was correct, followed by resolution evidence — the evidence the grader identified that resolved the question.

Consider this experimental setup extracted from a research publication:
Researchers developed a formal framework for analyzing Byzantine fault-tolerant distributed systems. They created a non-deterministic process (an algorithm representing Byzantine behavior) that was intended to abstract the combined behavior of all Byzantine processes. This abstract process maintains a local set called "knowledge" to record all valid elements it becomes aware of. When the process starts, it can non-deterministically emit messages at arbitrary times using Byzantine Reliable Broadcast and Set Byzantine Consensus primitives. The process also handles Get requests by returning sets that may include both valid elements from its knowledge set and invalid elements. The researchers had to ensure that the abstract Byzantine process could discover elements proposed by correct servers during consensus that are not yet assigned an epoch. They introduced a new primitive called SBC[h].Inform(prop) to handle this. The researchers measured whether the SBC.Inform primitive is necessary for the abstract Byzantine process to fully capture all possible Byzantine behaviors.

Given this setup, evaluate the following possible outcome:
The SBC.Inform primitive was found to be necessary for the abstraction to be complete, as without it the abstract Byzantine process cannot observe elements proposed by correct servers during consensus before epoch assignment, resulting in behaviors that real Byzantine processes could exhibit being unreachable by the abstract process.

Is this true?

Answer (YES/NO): YES